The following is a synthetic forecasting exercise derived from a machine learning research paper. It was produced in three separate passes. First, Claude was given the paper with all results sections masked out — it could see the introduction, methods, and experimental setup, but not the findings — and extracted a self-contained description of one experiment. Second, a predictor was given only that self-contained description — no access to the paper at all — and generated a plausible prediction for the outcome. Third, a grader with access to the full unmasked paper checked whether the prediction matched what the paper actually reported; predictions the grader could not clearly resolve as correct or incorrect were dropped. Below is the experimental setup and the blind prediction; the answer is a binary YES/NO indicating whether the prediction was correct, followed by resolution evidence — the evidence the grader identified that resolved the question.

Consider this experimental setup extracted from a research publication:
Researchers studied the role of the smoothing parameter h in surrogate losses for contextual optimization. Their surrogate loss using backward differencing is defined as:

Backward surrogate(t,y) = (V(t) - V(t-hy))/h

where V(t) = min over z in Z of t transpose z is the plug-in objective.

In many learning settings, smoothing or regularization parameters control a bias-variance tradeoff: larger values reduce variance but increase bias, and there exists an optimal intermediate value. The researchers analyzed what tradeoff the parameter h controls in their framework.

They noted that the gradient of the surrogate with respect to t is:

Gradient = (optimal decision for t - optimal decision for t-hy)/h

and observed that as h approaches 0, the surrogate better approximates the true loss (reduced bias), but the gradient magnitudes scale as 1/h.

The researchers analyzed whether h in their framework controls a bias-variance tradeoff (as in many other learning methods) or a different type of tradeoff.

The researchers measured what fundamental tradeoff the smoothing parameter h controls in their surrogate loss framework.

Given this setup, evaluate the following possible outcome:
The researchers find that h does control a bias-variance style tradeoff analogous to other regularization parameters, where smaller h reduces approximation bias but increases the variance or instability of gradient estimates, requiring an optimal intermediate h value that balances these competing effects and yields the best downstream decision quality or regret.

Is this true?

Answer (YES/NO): NO